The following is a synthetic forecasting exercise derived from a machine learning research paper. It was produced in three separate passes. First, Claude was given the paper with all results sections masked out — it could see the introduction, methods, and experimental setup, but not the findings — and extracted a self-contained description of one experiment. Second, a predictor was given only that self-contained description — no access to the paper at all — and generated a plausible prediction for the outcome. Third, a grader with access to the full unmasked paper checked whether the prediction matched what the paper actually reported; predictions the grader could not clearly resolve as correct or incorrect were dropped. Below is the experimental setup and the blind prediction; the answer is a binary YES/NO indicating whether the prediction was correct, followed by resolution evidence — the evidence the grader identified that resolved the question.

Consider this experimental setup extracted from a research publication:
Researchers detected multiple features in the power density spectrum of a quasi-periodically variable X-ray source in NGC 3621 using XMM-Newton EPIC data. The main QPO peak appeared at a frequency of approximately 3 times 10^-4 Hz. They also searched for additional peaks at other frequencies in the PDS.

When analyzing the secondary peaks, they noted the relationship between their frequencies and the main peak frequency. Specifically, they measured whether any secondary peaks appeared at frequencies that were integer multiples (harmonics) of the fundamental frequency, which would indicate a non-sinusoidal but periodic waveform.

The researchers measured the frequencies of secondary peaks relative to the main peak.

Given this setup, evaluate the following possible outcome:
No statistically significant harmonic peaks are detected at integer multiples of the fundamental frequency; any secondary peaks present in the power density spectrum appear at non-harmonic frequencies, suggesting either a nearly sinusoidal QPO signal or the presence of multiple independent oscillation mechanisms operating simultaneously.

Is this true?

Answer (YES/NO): NO